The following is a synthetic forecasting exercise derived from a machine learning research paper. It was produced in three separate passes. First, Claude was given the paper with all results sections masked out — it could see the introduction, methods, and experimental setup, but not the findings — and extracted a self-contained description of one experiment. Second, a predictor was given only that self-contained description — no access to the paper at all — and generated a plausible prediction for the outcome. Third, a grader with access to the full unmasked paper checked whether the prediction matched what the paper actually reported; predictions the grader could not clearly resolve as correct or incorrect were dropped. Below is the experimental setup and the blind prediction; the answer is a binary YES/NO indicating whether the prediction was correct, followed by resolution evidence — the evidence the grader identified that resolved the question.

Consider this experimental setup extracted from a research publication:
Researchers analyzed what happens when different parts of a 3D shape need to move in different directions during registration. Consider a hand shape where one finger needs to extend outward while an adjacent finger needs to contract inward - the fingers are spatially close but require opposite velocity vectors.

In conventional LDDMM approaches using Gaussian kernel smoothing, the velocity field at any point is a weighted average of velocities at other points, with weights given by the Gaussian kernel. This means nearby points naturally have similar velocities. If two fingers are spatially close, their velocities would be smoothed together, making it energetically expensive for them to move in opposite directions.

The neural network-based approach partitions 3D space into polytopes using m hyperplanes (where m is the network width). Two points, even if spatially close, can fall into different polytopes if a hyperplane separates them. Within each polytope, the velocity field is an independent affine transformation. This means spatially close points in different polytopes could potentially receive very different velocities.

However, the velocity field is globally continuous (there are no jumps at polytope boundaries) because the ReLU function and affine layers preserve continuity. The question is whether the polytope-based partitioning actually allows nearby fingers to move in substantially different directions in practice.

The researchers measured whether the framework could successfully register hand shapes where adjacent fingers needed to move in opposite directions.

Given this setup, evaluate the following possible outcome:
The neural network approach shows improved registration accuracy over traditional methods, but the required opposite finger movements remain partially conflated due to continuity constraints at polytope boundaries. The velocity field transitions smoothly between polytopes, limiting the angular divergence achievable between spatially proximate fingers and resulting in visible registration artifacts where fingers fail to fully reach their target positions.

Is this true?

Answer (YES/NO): NO